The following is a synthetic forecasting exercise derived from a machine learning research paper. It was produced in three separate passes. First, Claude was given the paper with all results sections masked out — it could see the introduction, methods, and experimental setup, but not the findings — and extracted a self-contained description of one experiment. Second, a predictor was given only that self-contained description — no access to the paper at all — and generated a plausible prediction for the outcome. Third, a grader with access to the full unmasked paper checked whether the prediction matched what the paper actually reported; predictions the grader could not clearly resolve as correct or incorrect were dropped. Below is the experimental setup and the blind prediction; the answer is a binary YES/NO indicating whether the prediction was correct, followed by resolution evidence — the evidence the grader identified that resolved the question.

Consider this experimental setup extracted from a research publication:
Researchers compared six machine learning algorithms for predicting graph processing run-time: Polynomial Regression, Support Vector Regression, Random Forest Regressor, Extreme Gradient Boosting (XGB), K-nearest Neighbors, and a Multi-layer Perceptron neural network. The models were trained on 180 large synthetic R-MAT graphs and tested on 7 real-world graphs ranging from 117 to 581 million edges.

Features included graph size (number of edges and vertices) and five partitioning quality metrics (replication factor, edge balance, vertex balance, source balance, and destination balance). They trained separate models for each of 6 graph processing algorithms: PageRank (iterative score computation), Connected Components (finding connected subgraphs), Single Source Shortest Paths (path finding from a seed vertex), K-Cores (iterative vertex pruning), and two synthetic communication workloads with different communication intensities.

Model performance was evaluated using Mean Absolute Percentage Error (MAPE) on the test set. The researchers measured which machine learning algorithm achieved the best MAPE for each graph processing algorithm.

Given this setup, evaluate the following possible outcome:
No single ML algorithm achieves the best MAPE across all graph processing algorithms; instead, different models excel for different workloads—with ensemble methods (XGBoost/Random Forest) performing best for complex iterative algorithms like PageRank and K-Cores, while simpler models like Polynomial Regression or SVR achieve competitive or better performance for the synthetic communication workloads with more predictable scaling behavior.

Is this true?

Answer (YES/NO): YES